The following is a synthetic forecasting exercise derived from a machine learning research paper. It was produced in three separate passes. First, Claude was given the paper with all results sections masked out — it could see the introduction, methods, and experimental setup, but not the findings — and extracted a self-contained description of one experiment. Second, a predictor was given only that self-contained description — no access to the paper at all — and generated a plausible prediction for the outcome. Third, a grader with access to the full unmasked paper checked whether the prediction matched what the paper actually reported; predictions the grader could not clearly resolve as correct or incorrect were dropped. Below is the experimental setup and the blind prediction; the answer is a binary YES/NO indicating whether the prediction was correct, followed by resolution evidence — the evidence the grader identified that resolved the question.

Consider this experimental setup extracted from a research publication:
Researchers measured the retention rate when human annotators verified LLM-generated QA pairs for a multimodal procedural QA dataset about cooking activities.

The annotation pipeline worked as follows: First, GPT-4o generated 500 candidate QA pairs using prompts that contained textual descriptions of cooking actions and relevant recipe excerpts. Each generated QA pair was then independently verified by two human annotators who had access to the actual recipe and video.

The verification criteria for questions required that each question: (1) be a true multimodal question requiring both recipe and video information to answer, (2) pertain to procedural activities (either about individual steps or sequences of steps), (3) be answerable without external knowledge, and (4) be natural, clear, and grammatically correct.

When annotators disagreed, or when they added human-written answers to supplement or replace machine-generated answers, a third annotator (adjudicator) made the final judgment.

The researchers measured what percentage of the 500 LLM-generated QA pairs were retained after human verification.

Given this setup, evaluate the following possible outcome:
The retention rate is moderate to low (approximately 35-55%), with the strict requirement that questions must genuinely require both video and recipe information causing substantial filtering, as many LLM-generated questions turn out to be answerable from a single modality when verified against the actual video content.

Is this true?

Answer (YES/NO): NO